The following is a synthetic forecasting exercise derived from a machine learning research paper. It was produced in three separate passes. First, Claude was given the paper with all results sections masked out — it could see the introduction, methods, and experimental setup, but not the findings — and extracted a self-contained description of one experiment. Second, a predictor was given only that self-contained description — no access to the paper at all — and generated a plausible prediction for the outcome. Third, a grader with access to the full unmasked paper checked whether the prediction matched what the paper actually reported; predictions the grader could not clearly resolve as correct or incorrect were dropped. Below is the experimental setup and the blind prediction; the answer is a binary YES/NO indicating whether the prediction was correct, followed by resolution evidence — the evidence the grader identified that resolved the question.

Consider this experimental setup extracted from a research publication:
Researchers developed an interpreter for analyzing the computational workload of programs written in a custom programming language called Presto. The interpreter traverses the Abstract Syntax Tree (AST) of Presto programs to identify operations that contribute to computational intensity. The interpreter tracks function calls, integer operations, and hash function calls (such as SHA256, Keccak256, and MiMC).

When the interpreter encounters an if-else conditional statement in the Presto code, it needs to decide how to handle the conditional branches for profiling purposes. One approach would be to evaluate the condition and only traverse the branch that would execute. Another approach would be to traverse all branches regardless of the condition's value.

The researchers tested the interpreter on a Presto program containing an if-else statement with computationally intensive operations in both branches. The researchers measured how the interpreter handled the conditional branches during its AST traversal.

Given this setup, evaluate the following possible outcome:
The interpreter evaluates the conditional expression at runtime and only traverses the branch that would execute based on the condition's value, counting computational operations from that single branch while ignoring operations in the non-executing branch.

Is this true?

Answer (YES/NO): NO